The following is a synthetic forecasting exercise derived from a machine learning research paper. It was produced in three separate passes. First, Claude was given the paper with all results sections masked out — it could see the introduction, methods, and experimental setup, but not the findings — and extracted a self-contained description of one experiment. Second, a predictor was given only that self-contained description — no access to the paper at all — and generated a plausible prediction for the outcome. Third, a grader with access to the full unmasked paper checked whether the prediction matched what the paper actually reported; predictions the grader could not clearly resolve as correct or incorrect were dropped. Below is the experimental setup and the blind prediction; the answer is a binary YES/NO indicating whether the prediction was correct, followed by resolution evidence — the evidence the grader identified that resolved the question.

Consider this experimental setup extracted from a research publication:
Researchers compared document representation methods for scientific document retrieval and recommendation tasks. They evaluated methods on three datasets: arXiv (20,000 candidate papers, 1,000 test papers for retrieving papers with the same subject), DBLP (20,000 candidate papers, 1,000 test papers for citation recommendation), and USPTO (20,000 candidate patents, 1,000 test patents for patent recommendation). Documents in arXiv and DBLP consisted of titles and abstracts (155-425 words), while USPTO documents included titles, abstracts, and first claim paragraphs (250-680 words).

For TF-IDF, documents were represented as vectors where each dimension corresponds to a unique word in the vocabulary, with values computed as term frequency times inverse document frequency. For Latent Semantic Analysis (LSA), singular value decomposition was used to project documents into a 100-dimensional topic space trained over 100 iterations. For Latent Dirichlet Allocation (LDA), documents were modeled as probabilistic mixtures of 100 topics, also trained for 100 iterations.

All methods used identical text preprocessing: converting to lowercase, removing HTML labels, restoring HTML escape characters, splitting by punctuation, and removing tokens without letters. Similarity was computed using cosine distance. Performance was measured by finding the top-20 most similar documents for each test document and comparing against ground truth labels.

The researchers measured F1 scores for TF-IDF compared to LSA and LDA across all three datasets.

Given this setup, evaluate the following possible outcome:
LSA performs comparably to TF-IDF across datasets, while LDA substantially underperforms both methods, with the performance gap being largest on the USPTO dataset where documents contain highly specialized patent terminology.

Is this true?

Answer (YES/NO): NO